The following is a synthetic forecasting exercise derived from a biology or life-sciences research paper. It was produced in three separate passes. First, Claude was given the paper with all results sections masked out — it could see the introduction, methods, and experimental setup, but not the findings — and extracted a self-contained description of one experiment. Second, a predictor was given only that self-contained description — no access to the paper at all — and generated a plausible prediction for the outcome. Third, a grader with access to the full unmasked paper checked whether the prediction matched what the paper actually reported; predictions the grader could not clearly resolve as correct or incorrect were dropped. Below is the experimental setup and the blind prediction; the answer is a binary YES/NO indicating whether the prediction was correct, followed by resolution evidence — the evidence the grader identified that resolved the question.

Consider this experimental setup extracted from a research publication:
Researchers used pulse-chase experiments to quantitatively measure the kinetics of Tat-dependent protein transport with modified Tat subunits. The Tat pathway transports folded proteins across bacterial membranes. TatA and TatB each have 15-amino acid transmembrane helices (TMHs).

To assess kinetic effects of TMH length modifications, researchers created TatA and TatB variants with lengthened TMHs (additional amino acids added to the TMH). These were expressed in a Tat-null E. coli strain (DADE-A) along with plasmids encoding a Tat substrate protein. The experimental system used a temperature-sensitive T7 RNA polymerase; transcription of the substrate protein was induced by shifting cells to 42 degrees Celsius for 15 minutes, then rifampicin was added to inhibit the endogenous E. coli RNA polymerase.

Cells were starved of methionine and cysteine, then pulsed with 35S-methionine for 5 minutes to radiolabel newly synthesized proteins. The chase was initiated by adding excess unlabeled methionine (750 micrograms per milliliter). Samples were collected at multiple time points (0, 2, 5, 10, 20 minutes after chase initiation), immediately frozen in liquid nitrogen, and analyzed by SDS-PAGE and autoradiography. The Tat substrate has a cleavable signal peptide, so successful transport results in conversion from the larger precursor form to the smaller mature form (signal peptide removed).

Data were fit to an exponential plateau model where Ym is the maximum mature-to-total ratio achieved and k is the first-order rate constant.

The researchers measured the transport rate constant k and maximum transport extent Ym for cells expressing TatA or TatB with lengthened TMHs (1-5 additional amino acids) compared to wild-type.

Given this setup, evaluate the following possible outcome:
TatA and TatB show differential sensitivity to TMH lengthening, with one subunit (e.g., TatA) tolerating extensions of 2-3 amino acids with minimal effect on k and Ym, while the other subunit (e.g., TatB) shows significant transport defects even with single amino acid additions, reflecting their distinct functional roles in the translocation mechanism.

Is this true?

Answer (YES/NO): NO